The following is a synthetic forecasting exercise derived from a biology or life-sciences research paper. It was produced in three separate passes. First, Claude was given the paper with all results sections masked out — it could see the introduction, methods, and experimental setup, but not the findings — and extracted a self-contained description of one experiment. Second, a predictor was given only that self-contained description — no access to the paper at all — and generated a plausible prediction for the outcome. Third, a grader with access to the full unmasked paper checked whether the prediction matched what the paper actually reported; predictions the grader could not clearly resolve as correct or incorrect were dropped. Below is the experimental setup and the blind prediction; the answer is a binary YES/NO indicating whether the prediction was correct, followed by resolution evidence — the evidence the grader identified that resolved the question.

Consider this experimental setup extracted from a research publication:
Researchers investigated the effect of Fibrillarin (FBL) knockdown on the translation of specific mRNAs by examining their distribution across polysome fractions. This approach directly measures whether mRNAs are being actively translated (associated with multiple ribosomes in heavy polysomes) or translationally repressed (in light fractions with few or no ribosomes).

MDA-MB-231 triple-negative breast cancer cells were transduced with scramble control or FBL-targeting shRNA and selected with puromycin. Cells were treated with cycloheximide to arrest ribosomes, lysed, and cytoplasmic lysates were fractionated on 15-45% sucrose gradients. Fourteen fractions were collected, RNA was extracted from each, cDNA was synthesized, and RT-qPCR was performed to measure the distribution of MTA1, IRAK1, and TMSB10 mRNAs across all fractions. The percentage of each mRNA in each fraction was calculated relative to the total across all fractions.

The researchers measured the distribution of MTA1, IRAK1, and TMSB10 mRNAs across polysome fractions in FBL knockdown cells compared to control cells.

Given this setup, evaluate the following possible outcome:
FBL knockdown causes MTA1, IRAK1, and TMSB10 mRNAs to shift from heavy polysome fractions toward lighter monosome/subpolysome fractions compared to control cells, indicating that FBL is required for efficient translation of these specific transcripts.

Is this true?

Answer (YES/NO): YES